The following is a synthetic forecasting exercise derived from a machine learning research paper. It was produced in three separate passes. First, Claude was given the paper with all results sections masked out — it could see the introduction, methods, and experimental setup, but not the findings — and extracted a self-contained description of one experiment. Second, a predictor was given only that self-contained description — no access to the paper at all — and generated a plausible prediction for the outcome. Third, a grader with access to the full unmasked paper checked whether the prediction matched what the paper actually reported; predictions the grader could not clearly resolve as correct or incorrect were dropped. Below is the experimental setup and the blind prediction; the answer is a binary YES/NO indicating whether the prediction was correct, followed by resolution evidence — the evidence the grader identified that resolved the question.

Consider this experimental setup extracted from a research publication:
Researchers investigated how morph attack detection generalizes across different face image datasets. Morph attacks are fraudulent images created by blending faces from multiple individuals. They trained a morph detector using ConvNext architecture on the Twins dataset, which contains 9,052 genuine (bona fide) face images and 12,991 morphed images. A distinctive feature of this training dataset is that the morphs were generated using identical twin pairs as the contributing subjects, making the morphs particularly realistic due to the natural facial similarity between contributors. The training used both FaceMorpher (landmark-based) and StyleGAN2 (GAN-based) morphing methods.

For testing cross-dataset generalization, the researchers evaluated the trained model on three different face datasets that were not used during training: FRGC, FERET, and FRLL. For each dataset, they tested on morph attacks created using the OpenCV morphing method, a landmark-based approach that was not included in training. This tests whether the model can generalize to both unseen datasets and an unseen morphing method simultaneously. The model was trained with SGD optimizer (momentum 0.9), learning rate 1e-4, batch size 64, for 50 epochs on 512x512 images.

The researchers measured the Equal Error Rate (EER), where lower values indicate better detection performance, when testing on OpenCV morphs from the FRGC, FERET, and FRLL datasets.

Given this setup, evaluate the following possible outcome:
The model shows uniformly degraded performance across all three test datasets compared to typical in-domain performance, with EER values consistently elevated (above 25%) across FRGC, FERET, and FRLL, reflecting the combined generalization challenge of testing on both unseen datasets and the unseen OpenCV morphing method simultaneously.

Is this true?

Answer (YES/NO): NO